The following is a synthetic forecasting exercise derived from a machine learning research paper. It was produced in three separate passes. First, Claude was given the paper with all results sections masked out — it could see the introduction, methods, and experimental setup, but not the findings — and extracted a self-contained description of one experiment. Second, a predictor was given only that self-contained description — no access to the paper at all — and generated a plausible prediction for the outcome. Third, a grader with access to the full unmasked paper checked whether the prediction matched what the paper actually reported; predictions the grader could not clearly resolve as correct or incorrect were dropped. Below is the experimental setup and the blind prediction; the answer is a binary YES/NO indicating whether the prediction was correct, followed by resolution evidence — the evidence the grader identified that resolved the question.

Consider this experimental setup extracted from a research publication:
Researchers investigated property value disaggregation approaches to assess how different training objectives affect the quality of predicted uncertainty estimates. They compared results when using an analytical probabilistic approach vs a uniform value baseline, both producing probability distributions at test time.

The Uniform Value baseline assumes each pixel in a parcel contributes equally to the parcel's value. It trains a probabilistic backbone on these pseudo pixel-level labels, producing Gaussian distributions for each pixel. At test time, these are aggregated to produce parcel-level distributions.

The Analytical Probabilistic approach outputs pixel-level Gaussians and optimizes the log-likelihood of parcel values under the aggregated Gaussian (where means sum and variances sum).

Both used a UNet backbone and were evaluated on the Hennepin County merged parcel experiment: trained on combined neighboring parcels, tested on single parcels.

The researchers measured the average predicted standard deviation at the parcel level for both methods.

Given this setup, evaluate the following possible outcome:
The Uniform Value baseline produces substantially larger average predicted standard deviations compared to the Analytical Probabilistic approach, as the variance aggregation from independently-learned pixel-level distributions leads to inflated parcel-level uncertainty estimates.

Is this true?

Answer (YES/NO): NO